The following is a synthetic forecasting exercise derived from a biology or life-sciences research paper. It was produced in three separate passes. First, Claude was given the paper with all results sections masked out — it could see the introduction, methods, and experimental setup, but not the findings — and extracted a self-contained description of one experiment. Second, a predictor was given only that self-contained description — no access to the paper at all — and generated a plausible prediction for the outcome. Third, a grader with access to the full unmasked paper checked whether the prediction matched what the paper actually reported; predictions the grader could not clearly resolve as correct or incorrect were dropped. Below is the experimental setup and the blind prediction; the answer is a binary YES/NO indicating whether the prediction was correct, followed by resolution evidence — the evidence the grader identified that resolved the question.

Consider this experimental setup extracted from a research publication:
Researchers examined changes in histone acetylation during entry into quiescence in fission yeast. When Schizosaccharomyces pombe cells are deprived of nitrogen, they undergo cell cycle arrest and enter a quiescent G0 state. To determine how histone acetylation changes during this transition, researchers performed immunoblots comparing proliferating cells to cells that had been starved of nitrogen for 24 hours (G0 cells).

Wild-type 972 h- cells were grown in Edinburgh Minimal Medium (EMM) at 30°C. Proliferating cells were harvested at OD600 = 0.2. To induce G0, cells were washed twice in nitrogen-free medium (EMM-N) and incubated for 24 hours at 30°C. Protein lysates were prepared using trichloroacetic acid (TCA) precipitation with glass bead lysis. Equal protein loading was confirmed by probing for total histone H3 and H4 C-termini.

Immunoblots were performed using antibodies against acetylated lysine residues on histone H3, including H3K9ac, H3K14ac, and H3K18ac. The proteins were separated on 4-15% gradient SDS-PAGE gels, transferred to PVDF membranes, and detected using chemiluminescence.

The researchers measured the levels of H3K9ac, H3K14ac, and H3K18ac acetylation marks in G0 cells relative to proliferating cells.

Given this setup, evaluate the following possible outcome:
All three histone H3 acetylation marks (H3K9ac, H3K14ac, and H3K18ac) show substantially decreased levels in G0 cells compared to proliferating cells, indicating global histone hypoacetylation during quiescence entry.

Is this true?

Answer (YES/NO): NO